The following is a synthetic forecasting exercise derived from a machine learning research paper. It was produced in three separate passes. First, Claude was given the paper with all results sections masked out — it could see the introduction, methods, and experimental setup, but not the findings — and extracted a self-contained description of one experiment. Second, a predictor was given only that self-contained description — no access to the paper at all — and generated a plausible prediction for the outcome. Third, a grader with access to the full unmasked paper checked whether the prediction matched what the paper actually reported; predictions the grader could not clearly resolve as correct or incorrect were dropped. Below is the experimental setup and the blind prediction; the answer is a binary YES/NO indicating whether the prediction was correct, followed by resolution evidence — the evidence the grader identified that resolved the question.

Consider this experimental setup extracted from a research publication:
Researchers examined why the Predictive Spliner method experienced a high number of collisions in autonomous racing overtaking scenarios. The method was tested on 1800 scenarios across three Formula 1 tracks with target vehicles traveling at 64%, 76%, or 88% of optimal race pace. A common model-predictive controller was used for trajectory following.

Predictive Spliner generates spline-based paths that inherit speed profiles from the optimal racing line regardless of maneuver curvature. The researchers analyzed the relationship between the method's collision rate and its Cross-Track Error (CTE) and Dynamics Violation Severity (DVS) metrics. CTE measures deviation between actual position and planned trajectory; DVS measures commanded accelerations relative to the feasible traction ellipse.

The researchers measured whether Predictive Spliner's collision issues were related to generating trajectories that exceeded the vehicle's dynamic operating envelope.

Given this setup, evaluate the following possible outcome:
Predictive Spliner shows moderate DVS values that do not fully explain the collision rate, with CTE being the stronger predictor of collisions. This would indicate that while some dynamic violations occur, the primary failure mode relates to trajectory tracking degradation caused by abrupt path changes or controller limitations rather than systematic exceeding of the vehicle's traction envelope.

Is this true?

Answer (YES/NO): NO